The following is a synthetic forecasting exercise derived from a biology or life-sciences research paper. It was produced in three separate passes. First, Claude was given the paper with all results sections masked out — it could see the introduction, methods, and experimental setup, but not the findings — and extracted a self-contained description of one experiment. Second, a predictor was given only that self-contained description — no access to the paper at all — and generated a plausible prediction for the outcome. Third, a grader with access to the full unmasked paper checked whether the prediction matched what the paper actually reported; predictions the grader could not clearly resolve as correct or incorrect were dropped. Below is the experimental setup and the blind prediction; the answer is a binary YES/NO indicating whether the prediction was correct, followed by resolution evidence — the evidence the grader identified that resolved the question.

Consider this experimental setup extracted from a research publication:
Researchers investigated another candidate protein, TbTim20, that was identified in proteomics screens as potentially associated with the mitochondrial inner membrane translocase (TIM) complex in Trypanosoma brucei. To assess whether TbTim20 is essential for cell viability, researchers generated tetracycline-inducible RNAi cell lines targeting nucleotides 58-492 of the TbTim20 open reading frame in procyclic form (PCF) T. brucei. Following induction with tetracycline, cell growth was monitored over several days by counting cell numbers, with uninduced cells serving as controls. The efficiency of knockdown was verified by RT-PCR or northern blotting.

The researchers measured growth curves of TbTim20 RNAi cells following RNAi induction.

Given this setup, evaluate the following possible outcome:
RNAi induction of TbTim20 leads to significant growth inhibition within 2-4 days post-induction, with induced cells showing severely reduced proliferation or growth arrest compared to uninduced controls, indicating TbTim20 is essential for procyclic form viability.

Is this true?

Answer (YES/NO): NO